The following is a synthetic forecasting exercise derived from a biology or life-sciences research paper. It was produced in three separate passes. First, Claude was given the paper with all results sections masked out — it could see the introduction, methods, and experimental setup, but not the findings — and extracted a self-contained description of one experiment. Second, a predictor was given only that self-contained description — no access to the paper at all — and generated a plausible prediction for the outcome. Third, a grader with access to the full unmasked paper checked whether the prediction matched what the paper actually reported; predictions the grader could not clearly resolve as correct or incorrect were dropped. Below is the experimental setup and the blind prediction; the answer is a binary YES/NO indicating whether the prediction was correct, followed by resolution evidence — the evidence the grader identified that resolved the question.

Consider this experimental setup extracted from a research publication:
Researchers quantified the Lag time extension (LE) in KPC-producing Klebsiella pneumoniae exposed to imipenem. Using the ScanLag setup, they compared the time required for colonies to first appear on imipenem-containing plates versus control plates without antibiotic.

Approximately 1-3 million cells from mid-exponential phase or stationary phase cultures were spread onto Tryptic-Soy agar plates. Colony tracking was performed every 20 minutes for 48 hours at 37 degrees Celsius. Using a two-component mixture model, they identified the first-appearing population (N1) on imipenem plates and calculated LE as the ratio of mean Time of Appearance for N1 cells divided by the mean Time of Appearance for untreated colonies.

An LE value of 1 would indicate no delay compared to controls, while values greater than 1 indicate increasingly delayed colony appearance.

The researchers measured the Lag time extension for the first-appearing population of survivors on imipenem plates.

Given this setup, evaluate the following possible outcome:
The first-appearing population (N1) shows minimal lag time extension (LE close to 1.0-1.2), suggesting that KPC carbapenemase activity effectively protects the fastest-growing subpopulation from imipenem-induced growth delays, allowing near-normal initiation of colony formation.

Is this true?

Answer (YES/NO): NO